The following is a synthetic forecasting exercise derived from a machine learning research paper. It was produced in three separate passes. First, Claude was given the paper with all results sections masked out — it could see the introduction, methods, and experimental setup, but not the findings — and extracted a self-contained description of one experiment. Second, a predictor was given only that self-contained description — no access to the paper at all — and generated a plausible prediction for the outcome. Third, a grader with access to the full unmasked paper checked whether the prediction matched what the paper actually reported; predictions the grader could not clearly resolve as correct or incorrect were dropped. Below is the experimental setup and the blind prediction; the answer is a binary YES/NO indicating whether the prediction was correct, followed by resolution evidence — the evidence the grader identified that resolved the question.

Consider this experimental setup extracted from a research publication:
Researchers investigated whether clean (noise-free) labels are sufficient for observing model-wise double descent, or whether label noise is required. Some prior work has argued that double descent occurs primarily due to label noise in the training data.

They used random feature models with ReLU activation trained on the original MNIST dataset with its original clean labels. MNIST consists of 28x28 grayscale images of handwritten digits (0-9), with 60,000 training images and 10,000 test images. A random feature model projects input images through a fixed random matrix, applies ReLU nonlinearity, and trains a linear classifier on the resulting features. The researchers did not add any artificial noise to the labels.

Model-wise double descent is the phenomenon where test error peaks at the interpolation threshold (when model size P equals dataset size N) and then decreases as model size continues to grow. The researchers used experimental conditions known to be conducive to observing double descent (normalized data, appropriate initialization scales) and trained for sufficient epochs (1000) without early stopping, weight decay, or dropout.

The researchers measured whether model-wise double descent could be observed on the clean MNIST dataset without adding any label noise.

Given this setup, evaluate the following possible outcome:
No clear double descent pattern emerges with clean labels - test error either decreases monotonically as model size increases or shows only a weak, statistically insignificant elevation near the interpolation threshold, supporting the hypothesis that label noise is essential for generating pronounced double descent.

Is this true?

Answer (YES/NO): NO